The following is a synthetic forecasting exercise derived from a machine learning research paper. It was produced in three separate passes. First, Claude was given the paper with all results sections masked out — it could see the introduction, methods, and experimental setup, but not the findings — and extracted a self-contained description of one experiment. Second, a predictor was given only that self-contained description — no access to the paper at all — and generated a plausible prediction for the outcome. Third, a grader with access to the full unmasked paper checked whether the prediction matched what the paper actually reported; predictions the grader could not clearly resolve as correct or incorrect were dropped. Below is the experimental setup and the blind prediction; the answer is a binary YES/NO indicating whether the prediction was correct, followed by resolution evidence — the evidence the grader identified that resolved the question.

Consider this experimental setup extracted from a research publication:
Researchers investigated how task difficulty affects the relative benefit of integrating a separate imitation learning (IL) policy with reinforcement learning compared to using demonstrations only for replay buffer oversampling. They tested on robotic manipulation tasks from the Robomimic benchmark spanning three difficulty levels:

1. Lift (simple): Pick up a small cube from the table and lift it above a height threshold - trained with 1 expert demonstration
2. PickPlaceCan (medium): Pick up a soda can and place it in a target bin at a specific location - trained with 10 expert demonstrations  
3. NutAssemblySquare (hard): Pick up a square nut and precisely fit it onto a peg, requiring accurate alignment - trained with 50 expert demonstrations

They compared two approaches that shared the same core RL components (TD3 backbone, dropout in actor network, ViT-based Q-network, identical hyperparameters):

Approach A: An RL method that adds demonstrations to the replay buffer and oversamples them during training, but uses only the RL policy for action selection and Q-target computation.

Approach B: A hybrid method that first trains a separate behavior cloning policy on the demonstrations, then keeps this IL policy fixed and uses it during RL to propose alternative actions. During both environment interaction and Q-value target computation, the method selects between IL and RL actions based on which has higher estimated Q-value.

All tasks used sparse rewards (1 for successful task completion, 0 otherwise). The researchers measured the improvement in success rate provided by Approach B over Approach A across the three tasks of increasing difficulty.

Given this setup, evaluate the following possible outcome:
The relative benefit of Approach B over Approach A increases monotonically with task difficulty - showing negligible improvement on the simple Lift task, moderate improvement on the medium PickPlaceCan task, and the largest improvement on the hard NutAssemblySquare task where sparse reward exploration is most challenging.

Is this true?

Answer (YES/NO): NO